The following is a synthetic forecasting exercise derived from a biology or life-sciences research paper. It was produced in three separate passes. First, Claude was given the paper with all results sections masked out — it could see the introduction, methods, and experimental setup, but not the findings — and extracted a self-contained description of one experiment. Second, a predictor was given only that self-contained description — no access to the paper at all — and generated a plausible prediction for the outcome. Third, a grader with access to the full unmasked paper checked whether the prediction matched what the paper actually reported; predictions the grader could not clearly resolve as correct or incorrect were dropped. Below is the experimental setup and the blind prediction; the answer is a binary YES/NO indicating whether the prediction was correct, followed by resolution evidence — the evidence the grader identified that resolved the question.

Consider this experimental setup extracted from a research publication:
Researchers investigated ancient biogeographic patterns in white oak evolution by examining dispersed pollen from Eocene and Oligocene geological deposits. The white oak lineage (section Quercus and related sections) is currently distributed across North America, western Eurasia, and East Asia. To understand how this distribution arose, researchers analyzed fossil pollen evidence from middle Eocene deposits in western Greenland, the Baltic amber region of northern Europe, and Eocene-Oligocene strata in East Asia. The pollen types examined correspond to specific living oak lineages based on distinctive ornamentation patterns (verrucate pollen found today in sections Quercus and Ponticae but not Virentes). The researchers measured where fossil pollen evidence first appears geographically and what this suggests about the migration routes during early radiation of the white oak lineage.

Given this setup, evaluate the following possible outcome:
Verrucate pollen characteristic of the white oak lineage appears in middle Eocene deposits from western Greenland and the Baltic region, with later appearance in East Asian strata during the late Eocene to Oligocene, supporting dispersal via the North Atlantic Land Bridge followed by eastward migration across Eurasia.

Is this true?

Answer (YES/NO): NO